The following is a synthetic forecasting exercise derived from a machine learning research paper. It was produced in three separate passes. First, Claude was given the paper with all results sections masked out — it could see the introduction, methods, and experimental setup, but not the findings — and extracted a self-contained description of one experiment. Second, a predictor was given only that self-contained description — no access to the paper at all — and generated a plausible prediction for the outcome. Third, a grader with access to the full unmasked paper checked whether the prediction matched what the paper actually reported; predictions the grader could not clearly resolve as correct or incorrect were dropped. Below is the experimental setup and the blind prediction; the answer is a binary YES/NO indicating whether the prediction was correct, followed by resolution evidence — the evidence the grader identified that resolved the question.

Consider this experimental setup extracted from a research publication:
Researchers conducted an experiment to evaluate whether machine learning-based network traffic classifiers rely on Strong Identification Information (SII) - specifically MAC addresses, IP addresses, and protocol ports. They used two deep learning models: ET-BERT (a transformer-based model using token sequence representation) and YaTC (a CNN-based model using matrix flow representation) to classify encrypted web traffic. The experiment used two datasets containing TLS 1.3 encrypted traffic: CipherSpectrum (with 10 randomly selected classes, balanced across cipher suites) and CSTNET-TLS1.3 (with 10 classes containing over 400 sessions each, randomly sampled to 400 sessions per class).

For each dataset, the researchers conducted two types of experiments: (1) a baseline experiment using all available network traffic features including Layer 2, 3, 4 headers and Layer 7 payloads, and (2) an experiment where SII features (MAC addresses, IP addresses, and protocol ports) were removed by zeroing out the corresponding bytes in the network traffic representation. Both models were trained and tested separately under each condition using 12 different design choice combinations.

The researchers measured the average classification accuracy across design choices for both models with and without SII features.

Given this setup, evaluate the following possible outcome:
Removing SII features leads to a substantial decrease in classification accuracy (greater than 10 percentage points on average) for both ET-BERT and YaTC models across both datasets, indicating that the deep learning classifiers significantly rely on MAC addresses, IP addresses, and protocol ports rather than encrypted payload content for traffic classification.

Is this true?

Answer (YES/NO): YES